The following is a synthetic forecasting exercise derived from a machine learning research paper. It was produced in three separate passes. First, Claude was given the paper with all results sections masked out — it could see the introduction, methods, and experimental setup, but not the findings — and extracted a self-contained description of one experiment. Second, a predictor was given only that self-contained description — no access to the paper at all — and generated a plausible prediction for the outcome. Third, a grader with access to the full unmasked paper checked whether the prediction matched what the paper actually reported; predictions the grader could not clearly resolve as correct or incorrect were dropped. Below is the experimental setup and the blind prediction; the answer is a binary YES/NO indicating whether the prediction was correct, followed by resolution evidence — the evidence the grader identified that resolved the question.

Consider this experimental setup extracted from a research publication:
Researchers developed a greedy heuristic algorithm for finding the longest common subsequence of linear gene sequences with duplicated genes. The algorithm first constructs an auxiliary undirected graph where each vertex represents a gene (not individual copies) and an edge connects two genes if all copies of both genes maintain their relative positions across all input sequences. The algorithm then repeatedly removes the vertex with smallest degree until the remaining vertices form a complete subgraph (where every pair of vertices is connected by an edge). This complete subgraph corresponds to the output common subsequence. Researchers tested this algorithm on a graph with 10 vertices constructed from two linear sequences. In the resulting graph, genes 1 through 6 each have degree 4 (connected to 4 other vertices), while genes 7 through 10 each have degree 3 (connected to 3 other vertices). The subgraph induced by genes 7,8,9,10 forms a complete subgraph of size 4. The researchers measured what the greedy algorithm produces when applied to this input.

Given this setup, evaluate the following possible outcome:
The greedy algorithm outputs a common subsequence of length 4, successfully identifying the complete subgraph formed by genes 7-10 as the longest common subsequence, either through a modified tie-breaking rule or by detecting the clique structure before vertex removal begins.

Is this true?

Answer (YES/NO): NO